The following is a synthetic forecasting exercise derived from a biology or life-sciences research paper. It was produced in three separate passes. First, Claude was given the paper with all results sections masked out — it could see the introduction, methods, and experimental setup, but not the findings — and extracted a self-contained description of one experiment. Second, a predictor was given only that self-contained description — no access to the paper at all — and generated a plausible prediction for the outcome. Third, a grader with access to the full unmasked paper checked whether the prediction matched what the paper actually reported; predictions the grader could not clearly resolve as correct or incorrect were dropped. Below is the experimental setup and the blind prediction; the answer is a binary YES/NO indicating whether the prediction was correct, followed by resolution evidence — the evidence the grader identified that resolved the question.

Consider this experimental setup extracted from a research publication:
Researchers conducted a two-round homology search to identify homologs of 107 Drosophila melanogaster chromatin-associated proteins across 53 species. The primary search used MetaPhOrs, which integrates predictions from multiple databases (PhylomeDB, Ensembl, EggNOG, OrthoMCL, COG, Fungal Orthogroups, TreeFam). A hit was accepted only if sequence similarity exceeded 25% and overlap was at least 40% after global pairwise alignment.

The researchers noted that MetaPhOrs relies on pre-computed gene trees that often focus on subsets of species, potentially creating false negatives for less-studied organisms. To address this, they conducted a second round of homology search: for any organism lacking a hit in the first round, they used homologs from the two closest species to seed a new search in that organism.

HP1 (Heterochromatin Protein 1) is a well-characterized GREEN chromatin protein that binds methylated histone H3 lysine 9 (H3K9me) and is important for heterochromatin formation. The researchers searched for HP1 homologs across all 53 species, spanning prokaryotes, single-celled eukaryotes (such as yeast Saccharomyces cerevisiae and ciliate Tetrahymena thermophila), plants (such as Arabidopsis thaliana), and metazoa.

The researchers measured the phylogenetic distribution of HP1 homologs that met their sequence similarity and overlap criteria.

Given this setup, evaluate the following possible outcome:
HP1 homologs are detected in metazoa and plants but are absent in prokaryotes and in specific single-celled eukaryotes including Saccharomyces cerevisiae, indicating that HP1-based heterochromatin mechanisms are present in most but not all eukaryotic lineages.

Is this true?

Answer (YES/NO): YES